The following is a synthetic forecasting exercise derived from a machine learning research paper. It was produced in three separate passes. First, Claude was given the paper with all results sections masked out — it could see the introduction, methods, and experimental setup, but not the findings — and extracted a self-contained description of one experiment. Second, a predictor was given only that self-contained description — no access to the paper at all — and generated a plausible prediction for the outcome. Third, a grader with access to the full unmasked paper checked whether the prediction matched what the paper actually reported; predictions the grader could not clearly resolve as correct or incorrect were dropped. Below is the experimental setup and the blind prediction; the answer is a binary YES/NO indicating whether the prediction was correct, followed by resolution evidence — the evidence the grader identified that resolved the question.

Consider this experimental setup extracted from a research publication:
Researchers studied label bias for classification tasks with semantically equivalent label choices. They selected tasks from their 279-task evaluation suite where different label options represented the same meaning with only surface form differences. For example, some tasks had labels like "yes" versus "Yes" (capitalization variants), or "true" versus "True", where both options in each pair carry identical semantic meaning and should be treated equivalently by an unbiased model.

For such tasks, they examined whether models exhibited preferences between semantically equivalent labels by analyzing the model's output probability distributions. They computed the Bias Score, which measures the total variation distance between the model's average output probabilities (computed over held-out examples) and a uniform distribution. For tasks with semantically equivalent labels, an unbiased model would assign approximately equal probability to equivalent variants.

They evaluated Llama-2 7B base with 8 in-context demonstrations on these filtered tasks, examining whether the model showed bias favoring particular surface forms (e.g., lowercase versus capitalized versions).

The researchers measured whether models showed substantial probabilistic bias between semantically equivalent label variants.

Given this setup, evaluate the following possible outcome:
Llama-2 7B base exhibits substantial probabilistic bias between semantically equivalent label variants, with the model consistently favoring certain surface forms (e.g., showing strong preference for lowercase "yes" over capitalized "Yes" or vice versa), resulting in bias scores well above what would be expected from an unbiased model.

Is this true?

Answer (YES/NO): YES